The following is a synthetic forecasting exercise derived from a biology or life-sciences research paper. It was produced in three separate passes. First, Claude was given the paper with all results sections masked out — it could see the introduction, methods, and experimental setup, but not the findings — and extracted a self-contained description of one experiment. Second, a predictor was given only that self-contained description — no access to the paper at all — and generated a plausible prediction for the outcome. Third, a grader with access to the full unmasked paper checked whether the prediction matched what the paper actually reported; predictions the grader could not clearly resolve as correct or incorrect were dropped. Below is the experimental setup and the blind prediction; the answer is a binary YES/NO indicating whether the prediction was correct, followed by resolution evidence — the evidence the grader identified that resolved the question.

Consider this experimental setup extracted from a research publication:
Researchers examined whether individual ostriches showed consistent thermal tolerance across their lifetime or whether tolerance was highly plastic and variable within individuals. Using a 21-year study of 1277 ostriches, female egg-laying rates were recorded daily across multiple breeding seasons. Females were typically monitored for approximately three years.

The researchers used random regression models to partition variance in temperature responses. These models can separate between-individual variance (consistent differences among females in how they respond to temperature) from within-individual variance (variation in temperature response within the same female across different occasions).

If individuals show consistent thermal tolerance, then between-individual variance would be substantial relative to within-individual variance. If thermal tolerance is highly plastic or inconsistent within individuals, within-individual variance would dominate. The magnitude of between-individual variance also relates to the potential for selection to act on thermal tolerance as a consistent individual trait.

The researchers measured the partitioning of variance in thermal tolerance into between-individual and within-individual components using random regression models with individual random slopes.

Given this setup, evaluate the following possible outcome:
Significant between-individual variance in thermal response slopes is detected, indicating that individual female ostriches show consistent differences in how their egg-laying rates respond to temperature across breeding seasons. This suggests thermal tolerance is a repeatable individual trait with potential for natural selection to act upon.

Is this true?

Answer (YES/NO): YES